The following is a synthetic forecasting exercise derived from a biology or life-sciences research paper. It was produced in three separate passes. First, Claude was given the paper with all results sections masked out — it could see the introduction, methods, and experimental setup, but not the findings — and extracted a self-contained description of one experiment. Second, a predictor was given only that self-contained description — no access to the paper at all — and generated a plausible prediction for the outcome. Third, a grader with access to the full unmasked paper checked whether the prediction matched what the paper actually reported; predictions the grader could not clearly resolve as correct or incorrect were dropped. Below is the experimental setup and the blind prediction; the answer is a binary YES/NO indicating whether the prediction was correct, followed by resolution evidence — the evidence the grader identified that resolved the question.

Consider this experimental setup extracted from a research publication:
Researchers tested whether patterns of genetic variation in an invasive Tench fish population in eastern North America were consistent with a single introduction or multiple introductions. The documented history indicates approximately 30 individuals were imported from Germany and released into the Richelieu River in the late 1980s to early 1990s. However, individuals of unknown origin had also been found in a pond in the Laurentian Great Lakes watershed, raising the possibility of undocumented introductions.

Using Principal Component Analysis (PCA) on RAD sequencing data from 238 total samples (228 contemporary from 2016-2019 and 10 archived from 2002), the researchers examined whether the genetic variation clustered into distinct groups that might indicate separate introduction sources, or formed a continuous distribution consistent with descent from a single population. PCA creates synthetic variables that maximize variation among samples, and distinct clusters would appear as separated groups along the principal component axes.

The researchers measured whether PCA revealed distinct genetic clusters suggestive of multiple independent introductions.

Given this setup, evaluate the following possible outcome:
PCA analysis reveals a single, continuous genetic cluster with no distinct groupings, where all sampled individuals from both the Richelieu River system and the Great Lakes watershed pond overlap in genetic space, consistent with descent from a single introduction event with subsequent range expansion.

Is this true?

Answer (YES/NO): YES